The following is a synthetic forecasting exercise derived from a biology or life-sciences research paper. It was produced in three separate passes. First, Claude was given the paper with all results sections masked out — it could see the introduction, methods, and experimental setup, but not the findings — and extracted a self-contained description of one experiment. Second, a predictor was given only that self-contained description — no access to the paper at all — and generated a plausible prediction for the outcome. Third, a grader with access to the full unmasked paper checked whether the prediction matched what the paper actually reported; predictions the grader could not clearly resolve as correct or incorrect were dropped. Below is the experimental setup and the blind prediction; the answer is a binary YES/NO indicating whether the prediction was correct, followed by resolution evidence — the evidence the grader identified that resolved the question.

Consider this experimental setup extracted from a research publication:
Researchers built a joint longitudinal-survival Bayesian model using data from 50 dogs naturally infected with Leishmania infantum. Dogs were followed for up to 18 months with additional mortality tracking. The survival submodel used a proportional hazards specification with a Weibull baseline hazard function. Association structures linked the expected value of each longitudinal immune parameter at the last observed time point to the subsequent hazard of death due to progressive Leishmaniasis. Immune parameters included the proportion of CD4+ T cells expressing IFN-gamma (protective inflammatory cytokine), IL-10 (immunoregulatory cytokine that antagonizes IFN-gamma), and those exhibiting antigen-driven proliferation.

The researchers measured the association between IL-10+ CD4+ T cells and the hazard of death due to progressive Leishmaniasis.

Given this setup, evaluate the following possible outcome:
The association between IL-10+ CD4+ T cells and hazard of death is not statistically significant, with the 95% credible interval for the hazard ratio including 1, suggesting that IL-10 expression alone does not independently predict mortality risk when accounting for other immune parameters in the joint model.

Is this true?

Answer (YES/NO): NO